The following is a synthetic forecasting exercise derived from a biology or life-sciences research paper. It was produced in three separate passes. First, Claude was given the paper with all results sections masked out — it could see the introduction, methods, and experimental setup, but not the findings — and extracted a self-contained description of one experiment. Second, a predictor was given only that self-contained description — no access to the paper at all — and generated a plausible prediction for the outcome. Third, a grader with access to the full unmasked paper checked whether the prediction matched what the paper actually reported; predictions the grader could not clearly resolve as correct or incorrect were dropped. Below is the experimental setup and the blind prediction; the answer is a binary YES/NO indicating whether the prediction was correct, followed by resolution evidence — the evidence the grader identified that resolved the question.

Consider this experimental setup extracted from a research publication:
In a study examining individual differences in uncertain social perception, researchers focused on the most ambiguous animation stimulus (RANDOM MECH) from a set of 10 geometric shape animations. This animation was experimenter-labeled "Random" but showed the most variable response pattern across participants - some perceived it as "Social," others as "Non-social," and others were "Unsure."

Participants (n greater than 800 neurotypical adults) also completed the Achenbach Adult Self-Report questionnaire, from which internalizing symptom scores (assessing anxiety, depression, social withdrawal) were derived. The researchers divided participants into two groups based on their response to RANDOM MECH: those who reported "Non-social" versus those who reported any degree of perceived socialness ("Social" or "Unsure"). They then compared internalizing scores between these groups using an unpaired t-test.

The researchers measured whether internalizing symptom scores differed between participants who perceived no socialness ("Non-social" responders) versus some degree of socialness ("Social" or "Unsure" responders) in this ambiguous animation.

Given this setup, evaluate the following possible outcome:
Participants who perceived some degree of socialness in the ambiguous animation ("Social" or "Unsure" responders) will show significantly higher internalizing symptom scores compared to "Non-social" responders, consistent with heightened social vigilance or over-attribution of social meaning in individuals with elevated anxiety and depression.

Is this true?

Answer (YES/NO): YES